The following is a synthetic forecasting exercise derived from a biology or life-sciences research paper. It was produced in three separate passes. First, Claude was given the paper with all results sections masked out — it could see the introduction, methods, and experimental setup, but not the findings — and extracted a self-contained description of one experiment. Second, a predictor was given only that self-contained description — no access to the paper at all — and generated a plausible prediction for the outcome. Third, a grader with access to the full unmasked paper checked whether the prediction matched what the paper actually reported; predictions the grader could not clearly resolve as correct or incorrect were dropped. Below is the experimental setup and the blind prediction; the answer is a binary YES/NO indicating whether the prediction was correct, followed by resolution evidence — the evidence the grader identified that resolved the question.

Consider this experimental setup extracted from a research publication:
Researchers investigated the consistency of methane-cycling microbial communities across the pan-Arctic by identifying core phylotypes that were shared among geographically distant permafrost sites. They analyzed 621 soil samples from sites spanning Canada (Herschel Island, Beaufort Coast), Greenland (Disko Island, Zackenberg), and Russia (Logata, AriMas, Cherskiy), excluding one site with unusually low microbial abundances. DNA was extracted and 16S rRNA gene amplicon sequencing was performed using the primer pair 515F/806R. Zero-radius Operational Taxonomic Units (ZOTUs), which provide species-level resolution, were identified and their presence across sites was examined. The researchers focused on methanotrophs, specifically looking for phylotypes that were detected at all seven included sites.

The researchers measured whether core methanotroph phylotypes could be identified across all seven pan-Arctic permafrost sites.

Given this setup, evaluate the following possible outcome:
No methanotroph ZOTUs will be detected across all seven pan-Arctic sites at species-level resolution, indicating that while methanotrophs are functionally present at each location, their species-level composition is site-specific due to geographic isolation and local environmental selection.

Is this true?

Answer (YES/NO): NO